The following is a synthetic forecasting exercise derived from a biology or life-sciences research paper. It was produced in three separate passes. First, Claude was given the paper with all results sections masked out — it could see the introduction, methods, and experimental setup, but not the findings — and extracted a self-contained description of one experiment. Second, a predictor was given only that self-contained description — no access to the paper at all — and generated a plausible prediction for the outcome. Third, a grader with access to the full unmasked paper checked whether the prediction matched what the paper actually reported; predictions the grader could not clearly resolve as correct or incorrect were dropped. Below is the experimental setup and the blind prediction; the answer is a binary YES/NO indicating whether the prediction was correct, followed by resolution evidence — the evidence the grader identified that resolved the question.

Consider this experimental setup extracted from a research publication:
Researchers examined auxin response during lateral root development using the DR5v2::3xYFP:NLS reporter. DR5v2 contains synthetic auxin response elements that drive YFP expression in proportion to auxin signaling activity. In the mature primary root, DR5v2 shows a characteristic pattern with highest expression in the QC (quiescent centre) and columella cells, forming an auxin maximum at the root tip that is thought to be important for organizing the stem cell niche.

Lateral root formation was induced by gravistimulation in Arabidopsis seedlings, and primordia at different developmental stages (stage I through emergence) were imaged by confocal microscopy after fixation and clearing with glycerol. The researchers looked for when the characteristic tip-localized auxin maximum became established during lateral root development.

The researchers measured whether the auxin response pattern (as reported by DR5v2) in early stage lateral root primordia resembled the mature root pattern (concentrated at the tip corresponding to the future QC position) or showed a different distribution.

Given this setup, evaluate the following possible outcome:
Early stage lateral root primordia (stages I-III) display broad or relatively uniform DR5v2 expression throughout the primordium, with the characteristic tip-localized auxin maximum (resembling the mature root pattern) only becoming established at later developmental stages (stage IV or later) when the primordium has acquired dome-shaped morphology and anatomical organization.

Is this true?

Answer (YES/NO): YES